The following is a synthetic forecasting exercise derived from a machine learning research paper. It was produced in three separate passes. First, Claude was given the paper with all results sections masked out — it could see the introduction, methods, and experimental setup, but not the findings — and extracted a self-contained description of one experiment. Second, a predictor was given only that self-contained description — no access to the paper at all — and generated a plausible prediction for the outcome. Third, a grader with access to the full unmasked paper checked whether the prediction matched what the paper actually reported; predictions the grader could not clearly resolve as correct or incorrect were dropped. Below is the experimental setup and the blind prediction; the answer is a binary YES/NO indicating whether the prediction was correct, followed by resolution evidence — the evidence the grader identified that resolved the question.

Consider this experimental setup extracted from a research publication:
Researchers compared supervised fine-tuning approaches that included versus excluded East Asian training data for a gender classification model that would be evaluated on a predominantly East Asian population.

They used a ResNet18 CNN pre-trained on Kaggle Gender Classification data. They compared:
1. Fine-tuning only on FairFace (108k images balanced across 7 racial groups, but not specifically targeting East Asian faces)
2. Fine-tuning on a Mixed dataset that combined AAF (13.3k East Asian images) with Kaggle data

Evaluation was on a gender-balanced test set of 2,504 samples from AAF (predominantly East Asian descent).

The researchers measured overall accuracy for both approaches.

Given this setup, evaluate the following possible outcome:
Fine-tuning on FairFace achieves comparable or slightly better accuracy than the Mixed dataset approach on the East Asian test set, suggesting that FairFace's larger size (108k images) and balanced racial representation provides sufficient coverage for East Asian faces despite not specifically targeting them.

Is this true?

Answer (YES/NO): NO